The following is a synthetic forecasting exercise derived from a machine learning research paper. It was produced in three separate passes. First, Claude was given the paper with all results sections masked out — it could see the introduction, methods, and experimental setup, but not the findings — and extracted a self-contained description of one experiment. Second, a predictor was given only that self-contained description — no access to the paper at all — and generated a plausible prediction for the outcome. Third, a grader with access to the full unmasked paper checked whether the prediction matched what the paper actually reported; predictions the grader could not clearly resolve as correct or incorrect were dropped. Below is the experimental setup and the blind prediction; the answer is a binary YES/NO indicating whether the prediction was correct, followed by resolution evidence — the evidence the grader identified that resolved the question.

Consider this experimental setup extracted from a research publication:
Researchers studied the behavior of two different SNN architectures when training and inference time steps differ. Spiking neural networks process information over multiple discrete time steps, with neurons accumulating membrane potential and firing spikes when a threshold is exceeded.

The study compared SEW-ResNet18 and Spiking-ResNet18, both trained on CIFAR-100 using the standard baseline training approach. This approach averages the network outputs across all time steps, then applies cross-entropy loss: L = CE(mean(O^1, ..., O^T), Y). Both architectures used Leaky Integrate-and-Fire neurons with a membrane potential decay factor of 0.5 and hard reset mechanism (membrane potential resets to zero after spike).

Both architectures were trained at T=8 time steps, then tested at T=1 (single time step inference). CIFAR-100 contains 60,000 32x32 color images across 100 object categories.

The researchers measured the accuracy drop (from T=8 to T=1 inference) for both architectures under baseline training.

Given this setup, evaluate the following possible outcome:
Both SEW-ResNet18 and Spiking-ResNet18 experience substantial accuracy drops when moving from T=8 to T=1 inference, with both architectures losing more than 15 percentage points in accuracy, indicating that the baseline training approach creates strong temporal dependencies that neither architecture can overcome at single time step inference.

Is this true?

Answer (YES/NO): YES